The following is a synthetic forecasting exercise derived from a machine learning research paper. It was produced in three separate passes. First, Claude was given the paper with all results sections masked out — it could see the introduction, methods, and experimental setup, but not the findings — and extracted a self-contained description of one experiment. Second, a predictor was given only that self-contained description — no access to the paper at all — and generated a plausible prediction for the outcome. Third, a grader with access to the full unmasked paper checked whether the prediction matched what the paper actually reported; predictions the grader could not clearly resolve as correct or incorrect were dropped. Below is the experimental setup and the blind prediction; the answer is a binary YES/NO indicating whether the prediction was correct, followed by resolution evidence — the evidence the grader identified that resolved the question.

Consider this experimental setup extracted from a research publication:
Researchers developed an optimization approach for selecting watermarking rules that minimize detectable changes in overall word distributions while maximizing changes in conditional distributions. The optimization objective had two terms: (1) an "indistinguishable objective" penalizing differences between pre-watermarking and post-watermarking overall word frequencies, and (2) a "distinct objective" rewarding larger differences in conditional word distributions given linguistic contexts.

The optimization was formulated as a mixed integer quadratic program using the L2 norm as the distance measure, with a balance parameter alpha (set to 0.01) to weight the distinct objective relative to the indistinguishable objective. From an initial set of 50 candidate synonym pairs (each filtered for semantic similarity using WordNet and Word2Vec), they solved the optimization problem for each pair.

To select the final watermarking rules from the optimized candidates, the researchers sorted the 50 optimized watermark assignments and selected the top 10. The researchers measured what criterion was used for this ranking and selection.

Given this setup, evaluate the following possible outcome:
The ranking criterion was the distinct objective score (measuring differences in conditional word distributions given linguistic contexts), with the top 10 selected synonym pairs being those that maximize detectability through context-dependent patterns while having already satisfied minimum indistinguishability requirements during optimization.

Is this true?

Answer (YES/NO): NO